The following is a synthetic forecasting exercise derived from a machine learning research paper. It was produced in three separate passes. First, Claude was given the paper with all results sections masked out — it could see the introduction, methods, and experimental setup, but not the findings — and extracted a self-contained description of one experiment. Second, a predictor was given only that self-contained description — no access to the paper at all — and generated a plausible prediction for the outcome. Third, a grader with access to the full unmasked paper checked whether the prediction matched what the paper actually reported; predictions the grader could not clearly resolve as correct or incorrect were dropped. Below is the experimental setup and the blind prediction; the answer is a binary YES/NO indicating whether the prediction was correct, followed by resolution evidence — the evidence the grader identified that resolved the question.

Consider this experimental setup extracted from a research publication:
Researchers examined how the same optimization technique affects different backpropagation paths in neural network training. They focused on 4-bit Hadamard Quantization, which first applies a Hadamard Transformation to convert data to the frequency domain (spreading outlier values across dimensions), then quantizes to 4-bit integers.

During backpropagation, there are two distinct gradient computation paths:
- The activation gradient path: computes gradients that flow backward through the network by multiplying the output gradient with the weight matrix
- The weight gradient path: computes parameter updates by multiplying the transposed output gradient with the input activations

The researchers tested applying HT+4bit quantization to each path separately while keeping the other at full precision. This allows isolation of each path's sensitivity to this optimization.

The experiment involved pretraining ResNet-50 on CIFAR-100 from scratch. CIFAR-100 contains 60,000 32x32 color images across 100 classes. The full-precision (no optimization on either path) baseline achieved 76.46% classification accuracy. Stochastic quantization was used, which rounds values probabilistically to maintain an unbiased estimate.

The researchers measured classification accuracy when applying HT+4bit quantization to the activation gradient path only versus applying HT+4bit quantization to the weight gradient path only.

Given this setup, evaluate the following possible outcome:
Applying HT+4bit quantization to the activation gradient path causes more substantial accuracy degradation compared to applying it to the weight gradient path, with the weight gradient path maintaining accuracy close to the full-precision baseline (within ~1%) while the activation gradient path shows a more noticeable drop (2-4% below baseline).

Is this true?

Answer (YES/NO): NO